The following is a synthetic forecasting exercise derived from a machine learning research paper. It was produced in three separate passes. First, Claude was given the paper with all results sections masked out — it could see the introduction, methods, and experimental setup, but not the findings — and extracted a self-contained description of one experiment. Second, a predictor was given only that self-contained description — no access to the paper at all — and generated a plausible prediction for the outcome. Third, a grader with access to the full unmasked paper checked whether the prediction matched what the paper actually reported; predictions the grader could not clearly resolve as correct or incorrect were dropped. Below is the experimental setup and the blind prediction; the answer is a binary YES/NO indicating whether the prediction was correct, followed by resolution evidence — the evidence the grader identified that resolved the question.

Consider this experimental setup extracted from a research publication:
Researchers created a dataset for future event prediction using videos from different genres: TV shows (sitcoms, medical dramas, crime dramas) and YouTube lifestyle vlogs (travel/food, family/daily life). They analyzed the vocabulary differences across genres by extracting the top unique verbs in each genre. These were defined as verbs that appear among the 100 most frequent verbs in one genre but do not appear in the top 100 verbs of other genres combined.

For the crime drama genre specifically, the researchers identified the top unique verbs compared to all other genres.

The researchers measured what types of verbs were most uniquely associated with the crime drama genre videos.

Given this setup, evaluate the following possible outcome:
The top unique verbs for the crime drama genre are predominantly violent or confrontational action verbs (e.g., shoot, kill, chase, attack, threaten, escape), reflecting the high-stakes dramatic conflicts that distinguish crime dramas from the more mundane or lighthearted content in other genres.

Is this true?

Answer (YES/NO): NO